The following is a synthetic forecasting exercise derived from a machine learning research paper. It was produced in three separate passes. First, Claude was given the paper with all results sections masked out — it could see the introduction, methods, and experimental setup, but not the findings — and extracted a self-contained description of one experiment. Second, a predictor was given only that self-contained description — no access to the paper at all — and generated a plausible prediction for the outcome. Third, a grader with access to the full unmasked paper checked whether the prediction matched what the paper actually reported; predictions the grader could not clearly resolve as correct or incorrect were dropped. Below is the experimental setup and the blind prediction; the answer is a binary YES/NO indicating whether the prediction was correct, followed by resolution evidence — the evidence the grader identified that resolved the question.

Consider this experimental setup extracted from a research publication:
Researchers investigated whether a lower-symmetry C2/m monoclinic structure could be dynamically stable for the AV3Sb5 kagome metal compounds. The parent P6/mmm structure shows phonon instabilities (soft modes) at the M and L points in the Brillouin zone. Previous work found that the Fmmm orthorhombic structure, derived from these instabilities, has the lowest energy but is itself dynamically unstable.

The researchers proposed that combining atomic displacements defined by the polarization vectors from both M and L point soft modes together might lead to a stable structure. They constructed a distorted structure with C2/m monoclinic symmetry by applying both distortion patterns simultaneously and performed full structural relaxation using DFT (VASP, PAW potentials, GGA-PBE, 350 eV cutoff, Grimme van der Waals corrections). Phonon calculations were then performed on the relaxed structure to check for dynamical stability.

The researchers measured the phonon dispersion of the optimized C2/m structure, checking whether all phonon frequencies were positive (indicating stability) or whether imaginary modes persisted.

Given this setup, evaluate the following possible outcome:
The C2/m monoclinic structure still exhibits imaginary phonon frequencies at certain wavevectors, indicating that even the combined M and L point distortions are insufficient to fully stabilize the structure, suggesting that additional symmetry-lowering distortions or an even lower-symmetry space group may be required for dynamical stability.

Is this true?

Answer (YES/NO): NO